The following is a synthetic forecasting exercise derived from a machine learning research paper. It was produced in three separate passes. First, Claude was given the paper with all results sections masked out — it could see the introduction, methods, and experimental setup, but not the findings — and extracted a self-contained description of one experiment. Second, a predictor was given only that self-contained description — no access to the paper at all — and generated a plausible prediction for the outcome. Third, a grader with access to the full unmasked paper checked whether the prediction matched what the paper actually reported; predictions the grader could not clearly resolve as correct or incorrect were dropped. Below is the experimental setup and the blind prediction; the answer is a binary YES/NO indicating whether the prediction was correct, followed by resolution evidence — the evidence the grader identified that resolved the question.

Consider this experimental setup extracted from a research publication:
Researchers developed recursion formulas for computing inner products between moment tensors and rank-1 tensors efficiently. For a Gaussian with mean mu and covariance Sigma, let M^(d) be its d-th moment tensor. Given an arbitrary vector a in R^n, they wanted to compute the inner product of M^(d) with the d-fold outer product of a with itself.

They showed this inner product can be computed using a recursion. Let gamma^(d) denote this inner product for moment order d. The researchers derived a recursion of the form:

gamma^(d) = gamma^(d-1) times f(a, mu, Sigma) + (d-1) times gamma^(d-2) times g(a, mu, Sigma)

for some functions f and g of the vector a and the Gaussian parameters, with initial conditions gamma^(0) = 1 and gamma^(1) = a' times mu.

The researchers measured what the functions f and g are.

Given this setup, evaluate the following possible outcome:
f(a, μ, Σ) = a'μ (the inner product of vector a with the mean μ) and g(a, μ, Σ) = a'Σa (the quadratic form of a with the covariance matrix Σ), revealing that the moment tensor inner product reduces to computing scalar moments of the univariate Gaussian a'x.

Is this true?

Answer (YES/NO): YES